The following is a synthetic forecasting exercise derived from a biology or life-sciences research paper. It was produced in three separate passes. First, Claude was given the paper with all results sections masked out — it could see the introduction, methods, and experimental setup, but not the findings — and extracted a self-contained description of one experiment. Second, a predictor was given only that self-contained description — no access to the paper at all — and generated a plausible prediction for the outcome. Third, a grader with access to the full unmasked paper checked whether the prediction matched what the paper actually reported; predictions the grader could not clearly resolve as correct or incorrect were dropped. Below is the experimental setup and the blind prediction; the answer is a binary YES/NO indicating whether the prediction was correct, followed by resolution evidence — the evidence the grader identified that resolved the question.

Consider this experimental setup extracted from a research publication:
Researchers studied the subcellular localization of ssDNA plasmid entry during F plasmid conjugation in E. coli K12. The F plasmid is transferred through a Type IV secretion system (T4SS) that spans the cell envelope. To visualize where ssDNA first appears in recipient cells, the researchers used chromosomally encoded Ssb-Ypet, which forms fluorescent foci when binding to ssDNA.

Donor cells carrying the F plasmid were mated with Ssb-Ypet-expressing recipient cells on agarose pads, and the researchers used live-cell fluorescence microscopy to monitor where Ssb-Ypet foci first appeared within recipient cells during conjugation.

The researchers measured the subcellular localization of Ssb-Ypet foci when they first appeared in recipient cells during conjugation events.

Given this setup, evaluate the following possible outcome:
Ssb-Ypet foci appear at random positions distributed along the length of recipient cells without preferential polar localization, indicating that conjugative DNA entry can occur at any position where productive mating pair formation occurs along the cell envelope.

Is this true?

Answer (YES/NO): NO